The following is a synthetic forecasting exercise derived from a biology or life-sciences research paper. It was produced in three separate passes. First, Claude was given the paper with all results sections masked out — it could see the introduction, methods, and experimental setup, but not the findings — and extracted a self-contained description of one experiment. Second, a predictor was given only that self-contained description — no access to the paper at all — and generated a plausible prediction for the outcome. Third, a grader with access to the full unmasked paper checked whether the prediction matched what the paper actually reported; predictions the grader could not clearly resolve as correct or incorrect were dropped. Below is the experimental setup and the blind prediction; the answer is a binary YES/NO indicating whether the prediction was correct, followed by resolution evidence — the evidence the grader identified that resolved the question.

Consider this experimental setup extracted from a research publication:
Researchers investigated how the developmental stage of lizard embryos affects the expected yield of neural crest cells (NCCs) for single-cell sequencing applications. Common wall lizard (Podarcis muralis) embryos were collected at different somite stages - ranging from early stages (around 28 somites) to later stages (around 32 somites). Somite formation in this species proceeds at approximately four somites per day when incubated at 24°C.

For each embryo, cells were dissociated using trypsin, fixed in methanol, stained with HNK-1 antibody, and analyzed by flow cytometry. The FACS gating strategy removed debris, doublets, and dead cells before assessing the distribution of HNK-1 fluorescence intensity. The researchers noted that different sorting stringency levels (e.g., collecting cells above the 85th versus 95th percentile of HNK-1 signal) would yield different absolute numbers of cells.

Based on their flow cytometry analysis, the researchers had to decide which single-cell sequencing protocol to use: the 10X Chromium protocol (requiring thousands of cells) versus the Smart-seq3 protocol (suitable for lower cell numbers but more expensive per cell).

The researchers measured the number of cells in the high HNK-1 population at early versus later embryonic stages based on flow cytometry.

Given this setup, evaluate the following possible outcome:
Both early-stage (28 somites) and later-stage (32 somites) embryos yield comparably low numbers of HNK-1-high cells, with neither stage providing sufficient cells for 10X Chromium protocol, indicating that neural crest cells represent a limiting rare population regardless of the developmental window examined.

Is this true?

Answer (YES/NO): NO